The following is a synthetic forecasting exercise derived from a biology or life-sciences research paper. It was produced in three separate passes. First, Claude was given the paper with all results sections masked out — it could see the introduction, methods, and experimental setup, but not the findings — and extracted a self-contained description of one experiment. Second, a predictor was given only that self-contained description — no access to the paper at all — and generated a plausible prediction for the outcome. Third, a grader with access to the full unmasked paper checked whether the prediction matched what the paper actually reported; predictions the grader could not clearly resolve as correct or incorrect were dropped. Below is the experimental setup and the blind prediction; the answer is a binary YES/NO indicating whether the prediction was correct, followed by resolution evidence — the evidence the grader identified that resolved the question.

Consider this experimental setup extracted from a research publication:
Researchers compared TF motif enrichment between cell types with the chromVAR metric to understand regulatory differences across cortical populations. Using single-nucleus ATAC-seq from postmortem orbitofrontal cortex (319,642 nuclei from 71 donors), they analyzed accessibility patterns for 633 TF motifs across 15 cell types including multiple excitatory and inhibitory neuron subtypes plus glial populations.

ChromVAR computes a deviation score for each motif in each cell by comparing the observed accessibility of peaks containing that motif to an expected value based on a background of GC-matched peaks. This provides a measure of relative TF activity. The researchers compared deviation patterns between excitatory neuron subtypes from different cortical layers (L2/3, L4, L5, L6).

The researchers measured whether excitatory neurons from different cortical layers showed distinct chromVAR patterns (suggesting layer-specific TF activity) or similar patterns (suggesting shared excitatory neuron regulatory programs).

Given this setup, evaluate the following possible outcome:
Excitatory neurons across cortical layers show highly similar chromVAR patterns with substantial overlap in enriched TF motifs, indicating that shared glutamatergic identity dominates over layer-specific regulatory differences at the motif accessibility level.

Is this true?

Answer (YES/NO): YES